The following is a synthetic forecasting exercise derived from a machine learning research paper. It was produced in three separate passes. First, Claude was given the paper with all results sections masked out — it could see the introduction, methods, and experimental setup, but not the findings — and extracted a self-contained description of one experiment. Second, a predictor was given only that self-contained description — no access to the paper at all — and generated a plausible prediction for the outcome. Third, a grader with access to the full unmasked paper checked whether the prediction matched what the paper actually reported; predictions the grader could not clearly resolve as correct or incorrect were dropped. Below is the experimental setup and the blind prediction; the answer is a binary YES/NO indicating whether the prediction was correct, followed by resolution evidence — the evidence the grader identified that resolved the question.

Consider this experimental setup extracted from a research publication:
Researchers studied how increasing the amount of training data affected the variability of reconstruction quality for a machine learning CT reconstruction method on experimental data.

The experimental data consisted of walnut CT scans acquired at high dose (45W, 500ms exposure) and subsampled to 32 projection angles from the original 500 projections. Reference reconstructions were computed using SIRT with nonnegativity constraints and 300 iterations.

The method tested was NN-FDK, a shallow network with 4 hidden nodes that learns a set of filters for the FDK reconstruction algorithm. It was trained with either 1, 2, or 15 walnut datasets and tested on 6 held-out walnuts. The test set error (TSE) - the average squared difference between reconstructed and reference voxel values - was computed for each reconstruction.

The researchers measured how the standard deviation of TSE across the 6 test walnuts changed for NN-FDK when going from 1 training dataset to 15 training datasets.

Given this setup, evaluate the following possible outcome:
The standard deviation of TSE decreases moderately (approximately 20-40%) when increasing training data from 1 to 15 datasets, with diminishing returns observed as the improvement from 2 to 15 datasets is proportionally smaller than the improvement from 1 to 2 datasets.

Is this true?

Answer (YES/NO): NO